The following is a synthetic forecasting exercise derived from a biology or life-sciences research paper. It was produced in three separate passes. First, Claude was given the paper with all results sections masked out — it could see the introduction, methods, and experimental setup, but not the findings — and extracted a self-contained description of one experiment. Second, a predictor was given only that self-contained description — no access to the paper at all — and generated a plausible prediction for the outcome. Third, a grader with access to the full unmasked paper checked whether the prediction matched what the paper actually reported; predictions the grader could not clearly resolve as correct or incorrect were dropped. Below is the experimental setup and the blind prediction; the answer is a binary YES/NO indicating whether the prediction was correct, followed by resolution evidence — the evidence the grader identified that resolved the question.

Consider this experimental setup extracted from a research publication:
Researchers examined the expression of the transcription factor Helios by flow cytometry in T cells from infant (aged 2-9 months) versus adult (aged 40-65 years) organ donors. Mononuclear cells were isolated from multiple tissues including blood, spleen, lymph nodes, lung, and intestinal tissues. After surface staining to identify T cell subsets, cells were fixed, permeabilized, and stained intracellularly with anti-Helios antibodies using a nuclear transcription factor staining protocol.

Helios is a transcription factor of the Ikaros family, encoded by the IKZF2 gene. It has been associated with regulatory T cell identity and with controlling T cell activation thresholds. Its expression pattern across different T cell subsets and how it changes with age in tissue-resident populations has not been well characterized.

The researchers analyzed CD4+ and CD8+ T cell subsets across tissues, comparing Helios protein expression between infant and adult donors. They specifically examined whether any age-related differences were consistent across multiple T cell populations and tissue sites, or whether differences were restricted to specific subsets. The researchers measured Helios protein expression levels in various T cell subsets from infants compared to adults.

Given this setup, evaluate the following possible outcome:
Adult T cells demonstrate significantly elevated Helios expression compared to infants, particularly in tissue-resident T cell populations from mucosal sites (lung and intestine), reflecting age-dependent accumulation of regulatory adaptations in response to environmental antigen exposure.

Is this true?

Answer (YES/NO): NO